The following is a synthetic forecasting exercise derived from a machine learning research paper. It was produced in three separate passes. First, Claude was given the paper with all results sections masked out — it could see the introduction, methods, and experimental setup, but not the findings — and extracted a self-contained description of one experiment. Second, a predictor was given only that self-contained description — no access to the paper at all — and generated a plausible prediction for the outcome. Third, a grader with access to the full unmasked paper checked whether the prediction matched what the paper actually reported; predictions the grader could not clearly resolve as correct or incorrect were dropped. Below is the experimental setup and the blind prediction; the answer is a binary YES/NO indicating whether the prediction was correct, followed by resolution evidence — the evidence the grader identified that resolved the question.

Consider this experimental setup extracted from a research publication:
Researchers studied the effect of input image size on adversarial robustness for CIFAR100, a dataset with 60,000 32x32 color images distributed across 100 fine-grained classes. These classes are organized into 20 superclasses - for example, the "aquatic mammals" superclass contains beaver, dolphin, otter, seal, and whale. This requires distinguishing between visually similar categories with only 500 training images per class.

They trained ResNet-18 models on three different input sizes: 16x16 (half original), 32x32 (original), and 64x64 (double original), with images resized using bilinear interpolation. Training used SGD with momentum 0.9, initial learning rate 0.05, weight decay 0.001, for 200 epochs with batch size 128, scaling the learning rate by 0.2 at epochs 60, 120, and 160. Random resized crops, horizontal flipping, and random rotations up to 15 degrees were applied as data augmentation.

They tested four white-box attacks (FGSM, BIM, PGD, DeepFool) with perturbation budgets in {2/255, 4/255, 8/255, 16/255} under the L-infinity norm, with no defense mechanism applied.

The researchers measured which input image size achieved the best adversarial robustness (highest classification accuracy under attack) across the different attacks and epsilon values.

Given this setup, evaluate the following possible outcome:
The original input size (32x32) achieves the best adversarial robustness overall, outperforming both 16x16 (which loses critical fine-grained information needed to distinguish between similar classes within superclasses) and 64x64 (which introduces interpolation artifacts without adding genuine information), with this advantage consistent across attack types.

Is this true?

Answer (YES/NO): YES